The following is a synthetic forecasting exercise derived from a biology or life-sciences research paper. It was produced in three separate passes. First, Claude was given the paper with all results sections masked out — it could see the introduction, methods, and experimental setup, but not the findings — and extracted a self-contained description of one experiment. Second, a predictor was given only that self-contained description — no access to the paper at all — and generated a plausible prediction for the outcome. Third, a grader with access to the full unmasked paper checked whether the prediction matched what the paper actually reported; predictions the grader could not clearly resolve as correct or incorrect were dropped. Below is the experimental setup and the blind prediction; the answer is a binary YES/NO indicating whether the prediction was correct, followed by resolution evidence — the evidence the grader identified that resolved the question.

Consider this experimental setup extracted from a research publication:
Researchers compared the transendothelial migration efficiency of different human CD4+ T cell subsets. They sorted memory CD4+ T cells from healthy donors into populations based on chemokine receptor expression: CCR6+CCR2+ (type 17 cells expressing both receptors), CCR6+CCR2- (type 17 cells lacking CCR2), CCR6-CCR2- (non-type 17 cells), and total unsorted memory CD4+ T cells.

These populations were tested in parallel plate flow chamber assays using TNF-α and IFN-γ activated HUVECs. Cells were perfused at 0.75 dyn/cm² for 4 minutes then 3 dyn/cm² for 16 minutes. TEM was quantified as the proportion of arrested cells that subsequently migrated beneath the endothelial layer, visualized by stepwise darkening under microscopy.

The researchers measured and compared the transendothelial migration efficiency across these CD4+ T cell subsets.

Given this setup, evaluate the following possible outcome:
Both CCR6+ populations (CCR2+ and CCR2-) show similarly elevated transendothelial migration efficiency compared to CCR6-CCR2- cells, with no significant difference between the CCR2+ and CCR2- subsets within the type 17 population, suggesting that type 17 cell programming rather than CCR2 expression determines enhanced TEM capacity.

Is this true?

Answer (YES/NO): NO